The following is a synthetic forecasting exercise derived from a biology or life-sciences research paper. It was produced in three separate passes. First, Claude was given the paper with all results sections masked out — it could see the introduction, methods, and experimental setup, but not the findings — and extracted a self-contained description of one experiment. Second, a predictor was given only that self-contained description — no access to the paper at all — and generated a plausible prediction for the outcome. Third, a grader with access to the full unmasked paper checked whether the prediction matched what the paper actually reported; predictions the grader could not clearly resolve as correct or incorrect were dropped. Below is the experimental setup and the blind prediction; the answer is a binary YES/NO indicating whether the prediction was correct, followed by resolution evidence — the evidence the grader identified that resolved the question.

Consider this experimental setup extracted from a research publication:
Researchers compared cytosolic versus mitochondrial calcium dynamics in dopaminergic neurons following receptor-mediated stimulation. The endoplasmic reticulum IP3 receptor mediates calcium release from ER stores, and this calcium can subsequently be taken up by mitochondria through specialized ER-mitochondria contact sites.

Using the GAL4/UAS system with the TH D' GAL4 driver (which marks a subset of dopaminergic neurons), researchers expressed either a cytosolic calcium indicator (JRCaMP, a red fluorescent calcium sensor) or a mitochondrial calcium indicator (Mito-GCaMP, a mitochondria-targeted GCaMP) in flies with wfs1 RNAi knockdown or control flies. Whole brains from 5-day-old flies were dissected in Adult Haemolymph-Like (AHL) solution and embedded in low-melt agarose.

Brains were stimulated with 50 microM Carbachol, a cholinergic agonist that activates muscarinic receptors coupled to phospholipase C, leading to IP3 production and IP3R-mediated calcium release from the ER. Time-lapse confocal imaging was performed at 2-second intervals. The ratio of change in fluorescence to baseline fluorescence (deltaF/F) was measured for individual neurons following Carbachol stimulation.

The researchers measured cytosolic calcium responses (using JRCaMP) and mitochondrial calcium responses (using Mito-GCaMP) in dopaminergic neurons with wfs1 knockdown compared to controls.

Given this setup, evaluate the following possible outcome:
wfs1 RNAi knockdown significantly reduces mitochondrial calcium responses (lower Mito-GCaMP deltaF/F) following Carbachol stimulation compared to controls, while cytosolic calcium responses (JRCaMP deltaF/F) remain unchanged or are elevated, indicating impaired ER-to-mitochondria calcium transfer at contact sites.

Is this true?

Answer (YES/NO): NO